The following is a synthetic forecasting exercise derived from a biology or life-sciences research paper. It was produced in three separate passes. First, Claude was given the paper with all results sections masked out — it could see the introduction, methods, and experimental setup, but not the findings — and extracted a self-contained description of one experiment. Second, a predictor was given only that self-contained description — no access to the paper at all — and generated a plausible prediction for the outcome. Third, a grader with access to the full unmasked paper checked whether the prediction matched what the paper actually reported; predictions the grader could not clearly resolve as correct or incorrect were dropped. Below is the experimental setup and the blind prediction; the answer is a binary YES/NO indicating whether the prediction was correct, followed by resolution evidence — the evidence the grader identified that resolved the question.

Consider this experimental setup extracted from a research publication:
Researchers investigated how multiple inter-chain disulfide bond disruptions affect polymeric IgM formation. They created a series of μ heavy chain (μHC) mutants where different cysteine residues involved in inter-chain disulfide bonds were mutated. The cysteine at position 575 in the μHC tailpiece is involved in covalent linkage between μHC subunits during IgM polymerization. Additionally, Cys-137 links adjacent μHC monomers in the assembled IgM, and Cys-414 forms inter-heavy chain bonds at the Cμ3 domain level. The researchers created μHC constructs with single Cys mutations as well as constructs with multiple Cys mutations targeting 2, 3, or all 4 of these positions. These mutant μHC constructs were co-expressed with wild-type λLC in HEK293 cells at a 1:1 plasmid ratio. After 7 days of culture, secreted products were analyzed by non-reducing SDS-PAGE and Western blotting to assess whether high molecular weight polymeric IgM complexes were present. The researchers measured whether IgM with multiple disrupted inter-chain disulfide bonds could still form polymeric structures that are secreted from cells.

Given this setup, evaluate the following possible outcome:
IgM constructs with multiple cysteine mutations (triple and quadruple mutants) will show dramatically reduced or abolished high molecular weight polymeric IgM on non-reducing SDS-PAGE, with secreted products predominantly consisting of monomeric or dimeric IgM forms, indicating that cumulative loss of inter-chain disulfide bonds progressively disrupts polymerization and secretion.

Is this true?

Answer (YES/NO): NO